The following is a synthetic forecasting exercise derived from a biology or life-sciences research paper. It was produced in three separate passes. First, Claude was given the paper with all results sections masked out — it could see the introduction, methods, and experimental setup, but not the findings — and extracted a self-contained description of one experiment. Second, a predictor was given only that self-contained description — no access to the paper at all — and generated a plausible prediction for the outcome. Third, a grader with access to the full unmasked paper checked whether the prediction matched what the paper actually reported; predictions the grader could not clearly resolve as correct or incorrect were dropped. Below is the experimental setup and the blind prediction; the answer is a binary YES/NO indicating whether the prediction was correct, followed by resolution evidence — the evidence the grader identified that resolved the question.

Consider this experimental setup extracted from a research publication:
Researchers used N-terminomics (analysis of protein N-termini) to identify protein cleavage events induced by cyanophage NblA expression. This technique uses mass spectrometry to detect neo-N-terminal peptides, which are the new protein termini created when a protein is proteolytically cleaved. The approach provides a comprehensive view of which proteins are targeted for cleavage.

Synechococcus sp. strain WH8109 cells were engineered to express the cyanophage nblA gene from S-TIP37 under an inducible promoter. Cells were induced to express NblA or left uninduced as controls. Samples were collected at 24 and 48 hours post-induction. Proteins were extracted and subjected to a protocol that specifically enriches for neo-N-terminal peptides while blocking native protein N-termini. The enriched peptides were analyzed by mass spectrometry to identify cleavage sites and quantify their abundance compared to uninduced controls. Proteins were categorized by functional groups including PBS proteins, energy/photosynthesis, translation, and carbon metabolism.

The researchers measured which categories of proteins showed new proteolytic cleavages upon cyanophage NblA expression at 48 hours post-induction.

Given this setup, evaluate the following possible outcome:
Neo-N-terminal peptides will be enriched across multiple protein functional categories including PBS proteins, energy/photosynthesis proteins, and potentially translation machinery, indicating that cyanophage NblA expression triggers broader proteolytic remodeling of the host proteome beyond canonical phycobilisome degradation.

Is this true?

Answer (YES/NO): YES